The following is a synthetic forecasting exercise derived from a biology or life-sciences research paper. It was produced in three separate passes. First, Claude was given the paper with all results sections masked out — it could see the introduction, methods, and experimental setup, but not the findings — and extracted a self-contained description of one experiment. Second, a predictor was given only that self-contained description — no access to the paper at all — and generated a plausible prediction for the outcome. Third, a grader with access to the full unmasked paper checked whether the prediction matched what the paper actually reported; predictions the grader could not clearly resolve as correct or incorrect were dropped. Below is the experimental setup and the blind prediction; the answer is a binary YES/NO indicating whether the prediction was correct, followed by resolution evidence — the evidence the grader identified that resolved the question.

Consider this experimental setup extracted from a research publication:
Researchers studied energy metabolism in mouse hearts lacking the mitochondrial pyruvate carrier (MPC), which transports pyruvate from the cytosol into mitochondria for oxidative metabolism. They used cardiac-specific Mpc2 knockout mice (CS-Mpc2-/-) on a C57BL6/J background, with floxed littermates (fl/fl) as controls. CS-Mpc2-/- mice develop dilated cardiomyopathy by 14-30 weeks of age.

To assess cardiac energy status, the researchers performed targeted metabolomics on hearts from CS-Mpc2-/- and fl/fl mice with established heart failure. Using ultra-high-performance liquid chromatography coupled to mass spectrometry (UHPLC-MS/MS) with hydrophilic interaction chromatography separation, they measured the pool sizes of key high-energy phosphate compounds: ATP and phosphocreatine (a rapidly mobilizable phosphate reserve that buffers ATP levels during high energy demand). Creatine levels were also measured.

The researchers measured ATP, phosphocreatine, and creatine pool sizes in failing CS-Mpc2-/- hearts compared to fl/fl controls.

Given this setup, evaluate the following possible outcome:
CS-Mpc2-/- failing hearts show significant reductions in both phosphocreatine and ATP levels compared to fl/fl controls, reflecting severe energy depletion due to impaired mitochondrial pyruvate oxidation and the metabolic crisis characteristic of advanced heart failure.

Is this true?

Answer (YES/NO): NO